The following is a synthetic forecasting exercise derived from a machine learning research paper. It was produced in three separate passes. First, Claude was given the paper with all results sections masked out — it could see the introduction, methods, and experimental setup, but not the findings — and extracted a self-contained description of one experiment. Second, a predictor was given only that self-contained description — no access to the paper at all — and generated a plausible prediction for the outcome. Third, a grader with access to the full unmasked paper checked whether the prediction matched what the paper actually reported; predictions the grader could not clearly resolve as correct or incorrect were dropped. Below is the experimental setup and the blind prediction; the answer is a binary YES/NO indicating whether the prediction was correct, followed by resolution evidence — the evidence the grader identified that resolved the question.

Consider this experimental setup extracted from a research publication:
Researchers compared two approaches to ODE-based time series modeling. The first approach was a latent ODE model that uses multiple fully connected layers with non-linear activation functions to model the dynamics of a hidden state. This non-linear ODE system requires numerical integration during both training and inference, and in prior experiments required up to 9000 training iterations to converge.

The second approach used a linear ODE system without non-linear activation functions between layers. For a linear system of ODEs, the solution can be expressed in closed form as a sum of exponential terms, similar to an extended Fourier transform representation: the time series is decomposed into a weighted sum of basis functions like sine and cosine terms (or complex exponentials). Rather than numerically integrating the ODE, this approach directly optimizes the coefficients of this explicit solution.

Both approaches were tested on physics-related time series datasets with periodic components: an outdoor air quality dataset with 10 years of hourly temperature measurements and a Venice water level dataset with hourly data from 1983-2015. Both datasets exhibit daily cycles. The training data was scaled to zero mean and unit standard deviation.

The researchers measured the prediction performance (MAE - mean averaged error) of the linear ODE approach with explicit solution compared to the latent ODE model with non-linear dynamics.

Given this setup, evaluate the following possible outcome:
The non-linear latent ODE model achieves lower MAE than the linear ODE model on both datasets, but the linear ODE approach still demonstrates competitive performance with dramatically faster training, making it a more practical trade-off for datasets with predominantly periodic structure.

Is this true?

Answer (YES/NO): NO